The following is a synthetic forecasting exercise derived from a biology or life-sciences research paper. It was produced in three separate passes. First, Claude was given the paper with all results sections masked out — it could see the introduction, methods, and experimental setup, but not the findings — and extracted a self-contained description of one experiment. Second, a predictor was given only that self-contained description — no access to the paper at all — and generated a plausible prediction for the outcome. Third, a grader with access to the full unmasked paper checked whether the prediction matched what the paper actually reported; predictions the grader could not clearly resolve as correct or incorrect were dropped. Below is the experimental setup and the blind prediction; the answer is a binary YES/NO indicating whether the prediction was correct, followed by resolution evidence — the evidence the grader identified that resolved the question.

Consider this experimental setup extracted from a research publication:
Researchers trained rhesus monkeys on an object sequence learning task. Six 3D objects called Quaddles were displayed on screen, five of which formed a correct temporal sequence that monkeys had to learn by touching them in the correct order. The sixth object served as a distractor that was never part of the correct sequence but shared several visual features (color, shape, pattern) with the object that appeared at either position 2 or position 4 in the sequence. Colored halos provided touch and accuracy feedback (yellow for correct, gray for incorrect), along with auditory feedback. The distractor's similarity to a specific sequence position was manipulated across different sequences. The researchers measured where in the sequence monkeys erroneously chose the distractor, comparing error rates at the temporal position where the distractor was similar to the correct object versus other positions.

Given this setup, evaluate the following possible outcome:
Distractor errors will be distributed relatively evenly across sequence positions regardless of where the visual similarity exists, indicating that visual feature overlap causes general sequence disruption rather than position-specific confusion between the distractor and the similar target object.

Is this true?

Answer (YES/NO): NO